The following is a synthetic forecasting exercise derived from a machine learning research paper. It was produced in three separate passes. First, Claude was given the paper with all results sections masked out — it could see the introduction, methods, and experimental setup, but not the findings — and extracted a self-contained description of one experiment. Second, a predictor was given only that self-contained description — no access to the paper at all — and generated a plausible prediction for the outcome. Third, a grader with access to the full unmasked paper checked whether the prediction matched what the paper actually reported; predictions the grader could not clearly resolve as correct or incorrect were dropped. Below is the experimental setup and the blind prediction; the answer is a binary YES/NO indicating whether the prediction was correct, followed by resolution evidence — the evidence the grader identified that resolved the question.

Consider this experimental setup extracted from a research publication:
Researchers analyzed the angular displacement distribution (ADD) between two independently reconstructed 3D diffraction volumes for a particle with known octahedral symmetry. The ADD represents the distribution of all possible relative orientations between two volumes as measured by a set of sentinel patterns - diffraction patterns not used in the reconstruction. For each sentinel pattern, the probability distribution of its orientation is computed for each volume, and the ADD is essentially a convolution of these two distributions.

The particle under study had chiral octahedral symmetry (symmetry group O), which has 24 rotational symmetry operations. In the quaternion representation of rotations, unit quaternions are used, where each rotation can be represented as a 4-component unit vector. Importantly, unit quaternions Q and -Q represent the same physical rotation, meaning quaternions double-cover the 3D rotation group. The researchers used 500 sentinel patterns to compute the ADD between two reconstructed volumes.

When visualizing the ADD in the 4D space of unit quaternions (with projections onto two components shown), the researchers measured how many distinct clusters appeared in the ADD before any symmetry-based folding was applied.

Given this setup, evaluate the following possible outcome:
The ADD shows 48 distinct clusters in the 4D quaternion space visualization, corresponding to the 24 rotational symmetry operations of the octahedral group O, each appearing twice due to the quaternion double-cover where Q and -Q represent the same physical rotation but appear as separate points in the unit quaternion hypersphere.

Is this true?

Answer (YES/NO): YES